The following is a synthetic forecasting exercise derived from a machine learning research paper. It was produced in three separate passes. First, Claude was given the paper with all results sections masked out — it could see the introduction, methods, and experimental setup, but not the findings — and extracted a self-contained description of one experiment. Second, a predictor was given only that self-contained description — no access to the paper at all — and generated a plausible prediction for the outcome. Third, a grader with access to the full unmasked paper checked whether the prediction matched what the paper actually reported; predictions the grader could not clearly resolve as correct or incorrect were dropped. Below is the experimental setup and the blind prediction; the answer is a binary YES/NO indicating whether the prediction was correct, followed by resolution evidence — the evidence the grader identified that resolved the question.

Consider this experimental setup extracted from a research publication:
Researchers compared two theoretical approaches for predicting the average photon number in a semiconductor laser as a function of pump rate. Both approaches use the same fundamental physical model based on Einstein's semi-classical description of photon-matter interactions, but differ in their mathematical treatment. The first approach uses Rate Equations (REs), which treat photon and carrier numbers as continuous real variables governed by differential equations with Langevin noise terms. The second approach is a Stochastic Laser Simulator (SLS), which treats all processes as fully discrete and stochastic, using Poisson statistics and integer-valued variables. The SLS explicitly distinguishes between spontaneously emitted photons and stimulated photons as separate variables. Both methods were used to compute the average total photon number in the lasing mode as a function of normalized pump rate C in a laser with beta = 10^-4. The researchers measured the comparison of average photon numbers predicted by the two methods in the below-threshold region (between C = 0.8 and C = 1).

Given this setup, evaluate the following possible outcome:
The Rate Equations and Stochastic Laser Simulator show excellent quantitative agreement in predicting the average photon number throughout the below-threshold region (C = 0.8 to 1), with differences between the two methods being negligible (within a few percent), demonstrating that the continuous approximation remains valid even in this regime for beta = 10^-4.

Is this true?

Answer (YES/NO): NO